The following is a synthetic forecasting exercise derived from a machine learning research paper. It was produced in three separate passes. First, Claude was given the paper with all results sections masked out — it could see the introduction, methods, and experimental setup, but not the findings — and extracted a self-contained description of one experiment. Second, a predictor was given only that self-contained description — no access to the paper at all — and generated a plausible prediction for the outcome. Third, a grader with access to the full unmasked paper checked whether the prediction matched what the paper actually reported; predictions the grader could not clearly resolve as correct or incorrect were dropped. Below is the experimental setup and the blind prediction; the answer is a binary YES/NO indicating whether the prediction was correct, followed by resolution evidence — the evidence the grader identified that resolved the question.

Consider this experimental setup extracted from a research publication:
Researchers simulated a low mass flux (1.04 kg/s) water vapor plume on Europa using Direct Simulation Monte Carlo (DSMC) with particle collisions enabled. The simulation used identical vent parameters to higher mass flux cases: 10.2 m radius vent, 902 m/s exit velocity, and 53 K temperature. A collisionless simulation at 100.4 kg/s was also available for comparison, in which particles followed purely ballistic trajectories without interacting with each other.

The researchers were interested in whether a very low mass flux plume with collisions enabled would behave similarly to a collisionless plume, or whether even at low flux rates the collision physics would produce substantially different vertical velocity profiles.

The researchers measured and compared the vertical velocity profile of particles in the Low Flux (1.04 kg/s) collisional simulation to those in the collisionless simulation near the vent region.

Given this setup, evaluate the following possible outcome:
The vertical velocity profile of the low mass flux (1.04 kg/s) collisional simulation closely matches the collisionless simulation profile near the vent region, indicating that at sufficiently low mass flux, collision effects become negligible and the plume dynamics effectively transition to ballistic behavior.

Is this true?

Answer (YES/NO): YES